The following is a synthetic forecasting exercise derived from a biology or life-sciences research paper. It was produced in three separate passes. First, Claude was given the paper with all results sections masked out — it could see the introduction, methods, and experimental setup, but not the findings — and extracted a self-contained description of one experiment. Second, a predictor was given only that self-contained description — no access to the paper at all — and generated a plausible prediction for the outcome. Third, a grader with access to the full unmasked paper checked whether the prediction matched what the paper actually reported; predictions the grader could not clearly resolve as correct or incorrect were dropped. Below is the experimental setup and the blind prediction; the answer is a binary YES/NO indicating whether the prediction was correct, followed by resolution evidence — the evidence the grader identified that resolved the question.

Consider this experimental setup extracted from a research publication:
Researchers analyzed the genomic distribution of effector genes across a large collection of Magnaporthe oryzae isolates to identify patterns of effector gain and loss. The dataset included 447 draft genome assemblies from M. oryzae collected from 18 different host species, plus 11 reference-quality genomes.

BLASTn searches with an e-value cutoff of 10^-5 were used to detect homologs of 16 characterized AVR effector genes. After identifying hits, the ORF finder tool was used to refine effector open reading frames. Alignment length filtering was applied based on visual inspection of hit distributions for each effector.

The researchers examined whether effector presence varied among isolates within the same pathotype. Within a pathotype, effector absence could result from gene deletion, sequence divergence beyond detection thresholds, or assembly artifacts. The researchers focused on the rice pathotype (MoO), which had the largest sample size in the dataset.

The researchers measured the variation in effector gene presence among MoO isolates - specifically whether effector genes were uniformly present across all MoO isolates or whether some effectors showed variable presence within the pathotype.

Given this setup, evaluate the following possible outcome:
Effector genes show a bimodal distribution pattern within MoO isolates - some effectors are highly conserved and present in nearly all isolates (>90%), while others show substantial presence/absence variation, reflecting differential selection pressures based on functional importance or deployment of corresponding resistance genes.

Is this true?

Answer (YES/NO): YES